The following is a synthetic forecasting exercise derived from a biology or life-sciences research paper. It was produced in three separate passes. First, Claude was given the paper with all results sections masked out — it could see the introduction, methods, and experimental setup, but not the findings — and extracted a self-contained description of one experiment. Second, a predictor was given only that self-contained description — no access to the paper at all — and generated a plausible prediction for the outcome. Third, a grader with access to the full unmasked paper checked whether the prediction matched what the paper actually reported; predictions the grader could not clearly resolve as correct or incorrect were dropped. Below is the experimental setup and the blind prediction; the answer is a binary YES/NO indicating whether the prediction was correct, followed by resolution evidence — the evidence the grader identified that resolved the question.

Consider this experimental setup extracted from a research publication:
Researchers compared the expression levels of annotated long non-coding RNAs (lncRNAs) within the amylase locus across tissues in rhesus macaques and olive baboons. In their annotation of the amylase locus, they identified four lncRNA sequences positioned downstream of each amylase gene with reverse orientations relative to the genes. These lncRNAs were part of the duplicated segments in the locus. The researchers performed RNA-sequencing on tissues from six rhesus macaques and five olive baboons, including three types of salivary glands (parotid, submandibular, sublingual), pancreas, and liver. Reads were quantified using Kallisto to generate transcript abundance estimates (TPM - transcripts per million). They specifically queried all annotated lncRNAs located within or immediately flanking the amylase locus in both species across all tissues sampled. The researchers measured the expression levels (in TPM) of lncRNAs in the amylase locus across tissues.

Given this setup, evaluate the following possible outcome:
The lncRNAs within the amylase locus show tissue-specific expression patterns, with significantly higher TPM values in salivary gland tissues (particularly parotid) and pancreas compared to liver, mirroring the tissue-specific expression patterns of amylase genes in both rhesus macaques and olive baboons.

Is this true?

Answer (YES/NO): NO